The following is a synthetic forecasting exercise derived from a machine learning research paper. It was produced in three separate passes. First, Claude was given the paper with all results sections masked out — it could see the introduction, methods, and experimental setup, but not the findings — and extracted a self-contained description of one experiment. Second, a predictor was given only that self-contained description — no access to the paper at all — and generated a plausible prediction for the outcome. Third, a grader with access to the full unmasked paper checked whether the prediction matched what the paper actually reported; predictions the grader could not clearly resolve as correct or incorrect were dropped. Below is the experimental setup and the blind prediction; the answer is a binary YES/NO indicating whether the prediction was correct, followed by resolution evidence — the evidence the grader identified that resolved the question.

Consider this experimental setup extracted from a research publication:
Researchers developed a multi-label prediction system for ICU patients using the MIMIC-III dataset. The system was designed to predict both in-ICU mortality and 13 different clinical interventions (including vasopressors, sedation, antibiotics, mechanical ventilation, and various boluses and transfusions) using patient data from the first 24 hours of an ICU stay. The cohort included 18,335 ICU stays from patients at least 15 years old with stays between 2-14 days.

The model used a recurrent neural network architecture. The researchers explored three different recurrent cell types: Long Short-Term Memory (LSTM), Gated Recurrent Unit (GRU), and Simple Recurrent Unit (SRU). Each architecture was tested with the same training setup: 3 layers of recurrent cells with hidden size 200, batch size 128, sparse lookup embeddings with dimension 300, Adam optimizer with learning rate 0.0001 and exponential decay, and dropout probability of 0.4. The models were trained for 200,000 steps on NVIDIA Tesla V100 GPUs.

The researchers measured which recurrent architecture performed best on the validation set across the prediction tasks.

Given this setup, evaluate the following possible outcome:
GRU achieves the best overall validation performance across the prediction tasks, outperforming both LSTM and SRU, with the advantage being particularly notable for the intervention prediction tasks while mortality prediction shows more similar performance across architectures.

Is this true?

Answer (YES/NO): NO